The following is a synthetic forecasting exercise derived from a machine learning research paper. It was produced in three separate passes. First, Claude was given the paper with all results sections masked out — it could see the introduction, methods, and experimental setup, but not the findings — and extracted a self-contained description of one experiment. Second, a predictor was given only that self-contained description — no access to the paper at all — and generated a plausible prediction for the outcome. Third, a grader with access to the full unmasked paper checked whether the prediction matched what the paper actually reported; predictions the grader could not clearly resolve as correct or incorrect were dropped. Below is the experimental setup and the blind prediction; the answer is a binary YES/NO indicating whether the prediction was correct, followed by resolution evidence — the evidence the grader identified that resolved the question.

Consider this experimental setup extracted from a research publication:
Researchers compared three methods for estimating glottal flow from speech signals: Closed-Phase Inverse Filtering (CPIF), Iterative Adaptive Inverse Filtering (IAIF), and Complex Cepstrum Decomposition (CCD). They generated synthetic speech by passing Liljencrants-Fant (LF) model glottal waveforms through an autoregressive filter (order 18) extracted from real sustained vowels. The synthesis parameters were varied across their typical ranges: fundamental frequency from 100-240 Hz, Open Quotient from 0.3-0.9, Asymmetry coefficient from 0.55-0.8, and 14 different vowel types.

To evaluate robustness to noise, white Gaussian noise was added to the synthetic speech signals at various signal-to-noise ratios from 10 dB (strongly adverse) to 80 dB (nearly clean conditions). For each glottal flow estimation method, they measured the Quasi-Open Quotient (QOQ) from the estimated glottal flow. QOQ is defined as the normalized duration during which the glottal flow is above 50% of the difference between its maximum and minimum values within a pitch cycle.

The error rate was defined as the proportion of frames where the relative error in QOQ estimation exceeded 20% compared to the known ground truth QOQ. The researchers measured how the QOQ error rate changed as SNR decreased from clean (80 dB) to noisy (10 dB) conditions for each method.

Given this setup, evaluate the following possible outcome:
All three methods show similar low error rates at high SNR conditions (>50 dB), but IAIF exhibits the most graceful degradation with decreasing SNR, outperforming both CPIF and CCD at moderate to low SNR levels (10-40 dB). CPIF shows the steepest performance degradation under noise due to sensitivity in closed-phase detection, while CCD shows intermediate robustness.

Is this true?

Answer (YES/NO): NO